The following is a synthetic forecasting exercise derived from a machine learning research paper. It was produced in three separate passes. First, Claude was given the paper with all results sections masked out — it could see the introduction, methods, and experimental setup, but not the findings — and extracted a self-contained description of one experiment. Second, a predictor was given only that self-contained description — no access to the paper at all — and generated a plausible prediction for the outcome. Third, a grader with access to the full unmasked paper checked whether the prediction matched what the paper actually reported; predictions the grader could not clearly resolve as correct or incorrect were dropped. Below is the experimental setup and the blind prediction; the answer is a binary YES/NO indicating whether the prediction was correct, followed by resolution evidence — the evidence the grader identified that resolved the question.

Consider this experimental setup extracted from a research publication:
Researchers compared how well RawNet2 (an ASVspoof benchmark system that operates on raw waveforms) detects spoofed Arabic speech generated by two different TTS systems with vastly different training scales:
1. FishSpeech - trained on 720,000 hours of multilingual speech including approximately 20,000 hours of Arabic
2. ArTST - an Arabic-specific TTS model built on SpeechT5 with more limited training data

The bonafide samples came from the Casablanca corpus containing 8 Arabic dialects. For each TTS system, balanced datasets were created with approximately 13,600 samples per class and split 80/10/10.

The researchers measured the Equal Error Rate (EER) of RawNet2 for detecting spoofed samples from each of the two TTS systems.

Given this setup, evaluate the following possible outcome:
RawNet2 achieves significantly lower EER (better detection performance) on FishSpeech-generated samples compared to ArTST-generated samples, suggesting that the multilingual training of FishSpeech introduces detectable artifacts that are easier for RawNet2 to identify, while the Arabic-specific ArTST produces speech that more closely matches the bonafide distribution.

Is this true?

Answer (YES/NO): NO